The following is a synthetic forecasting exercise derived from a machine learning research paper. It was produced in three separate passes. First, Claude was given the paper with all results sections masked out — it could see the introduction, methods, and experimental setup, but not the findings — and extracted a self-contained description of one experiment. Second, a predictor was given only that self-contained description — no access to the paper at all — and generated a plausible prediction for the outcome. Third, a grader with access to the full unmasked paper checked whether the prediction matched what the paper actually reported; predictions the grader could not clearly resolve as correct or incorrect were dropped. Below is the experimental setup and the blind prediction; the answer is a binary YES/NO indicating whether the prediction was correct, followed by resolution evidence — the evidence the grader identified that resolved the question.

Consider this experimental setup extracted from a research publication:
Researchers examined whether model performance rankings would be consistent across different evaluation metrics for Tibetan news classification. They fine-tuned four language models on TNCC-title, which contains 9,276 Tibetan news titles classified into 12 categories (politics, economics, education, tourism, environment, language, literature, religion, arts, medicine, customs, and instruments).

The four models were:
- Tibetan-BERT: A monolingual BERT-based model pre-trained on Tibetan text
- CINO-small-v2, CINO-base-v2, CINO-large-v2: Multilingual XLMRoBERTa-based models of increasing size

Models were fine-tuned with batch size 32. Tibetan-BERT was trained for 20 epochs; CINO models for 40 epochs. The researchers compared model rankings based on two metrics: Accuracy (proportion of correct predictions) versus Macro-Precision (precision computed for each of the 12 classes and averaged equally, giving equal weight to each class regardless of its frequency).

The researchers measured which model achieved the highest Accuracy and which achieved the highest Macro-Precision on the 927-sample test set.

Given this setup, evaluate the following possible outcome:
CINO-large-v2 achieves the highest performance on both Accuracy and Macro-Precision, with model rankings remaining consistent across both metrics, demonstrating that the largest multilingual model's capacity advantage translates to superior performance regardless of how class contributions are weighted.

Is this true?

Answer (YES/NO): NO